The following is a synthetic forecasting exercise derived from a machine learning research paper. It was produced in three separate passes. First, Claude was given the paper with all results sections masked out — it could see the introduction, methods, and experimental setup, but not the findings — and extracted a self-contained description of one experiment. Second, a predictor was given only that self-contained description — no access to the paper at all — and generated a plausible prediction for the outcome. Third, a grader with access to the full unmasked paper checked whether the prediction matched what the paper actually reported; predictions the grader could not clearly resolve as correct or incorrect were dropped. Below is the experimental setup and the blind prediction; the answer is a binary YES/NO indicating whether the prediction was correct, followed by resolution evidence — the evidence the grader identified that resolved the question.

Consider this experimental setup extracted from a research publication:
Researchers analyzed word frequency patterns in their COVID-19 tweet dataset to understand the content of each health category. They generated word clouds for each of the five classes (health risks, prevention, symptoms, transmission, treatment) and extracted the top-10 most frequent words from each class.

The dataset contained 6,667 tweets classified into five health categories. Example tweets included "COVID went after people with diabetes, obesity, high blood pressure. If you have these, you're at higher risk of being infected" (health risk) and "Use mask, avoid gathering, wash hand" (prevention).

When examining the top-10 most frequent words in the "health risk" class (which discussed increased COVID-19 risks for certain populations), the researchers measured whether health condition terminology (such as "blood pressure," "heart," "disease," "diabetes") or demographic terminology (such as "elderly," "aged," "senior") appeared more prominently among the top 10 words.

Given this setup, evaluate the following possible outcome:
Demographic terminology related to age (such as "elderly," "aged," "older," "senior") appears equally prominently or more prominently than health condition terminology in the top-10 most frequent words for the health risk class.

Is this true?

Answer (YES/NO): NO